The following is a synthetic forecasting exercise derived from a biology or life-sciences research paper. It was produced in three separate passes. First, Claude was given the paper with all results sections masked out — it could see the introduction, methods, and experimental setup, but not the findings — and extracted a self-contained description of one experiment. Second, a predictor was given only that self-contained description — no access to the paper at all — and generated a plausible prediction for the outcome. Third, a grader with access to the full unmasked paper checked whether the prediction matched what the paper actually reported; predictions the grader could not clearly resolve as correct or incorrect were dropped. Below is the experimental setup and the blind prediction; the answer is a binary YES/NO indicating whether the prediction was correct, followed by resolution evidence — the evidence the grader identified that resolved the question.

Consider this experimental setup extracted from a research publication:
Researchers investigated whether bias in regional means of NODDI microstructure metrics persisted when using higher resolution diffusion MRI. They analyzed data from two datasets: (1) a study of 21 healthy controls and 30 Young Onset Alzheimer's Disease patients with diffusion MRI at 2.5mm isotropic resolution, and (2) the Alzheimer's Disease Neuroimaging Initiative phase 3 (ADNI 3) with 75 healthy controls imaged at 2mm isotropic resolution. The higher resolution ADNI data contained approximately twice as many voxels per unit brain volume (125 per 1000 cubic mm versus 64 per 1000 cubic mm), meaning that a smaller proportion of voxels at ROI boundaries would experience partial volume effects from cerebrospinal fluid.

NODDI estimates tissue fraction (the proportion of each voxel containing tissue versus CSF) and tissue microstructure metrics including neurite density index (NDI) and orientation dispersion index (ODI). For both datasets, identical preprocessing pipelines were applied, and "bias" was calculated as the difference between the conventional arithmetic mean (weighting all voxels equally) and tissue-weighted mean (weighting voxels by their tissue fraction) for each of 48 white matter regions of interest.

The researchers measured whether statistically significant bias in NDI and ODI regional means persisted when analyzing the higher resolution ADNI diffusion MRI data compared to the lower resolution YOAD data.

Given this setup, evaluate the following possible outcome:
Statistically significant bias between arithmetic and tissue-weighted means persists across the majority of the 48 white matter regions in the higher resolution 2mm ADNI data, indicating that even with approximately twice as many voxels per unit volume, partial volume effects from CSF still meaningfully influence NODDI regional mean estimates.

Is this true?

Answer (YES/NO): YES